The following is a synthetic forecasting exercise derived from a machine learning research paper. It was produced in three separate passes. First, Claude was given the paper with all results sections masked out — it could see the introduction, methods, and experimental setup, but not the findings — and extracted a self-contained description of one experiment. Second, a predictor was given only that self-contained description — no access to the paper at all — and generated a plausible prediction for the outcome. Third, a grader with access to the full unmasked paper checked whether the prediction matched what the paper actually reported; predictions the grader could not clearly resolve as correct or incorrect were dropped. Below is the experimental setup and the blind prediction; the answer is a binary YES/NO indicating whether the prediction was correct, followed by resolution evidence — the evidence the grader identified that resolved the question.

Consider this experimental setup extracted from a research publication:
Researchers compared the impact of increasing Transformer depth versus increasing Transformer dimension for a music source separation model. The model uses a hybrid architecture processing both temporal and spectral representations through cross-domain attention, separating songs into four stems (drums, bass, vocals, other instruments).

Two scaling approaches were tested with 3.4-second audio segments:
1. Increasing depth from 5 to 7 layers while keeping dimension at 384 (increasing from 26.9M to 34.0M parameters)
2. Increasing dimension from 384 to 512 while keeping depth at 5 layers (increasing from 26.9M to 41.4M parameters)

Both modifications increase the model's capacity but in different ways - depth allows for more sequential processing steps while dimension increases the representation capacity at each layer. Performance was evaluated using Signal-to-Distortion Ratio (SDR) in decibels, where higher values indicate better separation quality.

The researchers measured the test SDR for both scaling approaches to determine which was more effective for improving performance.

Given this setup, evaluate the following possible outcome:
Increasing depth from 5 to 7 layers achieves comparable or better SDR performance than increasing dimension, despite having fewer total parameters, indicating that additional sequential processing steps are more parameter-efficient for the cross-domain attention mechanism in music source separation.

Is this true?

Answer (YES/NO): YES